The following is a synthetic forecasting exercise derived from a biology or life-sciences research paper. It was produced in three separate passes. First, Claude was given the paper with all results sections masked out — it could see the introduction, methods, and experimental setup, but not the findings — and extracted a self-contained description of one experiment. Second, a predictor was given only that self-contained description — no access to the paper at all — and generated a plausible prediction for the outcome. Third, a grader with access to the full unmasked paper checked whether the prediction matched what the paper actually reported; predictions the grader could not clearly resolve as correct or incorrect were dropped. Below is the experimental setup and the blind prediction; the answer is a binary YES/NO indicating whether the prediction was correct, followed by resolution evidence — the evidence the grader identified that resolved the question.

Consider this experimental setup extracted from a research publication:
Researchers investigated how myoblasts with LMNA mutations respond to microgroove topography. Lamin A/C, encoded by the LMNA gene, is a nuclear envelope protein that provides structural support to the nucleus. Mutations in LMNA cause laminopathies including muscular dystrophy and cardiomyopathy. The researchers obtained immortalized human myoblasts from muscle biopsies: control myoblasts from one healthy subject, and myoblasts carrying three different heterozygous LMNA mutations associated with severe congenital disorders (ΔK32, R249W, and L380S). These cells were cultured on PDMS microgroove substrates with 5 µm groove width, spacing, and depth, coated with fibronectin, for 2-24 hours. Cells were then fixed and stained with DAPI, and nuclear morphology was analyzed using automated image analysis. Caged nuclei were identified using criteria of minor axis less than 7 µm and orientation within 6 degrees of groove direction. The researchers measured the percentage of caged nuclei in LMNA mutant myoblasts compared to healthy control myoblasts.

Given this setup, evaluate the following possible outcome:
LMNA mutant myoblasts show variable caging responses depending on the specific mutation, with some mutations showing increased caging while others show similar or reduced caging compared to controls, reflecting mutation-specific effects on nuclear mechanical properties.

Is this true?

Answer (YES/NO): NO